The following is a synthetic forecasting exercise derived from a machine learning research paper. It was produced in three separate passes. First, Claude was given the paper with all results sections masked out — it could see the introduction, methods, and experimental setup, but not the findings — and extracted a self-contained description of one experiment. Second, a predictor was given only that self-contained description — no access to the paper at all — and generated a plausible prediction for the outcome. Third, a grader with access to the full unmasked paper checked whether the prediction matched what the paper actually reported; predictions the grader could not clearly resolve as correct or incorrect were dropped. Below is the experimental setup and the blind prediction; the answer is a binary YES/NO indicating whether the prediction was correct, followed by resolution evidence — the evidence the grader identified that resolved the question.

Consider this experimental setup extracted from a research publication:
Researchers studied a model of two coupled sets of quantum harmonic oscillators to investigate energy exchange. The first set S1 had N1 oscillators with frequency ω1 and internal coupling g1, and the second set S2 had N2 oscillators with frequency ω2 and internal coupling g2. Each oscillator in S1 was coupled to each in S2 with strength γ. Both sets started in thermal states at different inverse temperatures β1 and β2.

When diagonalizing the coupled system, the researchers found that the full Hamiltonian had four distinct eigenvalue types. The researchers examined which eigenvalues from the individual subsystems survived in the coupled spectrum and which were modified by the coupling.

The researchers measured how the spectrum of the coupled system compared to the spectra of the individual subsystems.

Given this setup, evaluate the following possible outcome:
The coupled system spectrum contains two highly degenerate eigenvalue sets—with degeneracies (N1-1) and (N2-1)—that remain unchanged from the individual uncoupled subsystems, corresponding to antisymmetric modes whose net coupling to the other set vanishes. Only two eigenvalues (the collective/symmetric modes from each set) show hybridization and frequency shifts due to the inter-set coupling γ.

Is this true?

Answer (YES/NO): YES